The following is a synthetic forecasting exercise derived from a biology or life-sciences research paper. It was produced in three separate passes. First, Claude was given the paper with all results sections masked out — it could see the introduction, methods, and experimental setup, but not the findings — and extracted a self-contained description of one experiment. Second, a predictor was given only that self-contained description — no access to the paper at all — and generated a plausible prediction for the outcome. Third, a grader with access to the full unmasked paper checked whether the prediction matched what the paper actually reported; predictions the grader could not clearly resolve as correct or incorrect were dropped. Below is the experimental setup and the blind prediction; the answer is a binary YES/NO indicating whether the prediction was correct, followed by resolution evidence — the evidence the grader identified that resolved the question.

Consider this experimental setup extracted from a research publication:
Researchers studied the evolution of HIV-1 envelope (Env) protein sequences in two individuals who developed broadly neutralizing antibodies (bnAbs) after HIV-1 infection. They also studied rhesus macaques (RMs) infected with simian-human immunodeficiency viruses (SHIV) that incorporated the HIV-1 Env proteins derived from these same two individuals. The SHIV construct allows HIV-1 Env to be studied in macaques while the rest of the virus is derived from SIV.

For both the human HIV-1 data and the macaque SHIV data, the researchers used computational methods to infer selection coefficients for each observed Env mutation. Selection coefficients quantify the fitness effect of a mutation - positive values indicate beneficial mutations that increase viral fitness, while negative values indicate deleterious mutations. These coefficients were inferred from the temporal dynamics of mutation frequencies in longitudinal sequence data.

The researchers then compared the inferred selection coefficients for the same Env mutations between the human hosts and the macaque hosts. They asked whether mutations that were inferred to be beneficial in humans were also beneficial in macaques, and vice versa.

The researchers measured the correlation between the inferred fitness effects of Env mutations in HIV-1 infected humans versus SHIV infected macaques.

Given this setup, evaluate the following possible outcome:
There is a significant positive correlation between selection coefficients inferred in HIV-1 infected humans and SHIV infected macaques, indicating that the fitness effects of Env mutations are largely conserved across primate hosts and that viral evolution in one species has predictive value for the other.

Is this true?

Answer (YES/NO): YES